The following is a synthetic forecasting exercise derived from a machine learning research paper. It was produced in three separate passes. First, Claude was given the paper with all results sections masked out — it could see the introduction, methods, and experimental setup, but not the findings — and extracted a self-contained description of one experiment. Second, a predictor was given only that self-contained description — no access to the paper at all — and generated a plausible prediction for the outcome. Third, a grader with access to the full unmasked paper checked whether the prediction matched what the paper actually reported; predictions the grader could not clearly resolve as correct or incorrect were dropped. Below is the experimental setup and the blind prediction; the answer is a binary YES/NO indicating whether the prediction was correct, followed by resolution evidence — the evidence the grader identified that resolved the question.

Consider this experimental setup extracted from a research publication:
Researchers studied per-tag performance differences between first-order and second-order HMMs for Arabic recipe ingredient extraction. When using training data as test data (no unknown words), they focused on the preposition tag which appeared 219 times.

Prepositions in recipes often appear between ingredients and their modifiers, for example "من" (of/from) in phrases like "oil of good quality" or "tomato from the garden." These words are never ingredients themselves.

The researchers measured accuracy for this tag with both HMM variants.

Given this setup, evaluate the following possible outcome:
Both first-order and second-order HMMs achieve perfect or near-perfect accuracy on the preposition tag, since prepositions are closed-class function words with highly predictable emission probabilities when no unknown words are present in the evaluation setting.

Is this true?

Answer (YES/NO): YES